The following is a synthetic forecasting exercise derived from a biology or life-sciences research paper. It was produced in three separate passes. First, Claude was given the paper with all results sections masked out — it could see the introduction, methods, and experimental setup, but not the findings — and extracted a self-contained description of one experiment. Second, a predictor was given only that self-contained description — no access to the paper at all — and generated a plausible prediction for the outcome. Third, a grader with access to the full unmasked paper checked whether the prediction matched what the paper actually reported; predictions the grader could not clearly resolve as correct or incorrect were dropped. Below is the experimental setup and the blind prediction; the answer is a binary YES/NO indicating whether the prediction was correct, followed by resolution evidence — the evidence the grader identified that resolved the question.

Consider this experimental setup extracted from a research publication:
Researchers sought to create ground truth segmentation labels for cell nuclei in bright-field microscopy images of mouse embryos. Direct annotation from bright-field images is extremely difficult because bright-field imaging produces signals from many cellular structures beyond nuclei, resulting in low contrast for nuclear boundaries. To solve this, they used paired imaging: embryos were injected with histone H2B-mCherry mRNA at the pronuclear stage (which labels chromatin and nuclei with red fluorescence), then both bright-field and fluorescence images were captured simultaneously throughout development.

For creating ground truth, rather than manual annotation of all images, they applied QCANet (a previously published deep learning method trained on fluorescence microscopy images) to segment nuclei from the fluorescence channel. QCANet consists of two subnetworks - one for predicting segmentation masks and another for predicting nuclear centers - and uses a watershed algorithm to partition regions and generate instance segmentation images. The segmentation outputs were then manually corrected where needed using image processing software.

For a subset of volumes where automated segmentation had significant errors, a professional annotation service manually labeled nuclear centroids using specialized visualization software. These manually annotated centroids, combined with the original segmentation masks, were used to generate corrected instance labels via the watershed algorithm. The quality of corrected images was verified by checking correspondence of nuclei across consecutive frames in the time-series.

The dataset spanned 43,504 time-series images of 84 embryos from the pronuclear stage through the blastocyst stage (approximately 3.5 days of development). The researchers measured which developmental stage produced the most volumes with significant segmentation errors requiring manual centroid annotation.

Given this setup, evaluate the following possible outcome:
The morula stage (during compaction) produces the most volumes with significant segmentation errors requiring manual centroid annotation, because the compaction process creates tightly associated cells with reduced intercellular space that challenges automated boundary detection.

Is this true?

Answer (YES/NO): NO